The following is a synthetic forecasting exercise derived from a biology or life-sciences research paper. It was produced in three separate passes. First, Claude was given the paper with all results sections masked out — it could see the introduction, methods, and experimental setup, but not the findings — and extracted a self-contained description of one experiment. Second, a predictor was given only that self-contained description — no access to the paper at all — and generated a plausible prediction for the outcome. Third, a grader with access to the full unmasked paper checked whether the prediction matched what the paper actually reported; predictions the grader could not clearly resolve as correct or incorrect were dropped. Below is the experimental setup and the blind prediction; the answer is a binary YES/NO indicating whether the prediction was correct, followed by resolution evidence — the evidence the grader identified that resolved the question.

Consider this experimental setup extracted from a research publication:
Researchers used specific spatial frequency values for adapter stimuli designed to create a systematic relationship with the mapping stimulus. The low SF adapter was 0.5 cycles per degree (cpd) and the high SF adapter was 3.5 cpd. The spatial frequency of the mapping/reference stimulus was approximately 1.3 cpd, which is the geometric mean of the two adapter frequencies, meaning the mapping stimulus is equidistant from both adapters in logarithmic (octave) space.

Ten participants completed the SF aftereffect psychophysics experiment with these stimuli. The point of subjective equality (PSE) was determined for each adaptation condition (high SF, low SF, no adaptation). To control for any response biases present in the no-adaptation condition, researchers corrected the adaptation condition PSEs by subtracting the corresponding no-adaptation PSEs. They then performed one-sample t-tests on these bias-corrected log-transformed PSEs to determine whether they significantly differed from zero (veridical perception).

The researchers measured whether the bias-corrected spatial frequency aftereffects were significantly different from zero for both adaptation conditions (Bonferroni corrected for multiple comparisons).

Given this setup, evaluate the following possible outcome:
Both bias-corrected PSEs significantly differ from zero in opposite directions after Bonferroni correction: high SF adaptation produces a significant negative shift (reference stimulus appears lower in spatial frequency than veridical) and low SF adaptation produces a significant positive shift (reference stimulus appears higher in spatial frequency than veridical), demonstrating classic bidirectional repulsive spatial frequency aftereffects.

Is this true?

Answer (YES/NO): YES